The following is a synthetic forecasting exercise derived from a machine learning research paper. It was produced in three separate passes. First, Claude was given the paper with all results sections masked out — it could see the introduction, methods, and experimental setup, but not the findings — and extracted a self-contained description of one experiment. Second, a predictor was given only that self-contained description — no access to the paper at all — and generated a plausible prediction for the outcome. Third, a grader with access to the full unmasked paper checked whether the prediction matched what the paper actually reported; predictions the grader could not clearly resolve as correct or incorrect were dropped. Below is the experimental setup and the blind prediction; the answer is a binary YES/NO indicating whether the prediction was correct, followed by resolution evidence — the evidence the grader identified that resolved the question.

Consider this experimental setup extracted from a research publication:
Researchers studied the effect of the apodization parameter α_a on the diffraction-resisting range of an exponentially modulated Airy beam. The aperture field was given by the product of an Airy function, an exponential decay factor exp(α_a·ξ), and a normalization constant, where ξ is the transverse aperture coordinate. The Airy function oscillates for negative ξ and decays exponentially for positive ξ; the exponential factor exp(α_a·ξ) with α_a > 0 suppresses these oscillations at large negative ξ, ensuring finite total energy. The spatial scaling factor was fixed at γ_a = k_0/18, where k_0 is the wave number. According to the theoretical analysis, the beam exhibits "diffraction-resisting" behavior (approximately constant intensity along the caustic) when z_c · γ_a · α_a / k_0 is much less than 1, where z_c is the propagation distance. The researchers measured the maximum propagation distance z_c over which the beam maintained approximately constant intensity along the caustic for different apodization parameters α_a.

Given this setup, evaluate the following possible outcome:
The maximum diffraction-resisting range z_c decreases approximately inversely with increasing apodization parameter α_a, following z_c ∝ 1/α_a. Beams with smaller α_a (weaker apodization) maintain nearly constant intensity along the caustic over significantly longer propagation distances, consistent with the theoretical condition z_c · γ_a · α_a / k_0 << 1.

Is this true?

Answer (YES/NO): YES